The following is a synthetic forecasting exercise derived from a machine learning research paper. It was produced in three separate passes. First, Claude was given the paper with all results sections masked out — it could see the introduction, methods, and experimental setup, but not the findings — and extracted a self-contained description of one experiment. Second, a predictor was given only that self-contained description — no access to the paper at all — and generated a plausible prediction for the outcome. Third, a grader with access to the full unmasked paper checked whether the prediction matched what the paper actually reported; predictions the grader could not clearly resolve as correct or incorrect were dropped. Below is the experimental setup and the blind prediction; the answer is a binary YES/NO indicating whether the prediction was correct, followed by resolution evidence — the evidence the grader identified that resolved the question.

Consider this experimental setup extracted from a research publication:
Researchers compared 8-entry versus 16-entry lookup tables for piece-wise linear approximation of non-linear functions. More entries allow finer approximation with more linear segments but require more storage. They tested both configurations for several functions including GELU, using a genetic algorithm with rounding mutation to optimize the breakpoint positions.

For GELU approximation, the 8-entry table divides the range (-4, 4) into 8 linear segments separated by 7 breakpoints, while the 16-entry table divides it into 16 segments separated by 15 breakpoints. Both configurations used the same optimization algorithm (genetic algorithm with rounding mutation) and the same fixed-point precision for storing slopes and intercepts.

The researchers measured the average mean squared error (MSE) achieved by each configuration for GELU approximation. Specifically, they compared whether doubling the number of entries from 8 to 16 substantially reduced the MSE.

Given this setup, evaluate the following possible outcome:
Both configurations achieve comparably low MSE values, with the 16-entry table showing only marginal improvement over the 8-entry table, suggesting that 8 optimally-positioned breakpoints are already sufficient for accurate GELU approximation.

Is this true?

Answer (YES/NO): NO